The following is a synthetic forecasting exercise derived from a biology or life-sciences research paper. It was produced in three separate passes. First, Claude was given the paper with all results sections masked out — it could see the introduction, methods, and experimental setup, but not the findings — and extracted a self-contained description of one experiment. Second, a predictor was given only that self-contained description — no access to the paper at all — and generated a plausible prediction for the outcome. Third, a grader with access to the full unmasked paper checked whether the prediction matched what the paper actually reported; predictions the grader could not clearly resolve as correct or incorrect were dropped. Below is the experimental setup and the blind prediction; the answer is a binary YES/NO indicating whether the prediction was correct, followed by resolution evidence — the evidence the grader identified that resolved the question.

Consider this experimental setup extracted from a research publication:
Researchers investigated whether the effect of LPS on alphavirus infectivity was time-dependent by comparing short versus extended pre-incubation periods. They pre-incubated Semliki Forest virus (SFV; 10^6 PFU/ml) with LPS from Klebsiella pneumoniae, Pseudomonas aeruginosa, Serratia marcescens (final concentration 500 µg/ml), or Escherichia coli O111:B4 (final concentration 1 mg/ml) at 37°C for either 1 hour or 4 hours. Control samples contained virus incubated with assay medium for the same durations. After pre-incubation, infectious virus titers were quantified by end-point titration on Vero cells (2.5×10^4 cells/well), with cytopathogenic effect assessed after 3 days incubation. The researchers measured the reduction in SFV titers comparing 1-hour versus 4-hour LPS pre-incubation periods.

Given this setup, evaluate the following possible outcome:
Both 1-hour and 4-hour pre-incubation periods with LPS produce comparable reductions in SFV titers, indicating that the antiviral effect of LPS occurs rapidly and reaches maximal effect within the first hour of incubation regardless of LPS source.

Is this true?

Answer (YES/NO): NO